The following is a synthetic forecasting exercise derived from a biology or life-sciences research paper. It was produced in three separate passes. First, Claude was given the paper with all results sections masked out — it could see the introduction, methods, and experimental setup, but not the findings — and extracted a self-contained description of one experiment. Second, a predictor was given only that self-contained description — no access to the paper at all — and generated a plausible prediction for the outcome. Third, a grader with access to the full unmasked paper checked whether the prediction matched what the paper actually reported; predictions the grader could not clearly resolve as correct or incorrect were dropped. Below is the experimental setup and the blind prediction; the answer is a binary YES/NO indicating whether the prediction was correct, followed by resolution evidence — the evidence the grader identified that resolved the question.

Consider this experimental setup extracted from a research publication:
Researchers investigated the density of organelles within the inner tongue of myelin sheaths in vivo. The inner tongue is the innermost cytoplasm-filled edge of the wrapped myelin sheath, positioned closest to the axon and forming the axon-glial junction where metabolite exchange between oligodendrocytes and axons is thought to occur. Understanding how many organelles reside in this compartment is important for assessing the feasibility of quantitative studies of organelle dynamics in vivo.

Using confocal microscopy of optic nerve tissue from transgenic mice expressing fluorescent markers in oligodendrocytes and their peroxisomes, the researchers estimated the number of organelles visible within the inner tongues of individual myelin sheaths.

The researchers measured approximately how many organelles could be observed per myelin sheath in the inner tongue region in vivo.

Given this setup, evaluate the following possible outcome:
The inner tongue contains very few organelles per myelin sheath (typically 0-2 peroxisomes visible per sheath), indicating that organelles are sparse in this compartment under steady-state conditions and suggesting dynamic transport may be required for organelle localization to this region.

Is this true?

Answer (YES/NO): YES